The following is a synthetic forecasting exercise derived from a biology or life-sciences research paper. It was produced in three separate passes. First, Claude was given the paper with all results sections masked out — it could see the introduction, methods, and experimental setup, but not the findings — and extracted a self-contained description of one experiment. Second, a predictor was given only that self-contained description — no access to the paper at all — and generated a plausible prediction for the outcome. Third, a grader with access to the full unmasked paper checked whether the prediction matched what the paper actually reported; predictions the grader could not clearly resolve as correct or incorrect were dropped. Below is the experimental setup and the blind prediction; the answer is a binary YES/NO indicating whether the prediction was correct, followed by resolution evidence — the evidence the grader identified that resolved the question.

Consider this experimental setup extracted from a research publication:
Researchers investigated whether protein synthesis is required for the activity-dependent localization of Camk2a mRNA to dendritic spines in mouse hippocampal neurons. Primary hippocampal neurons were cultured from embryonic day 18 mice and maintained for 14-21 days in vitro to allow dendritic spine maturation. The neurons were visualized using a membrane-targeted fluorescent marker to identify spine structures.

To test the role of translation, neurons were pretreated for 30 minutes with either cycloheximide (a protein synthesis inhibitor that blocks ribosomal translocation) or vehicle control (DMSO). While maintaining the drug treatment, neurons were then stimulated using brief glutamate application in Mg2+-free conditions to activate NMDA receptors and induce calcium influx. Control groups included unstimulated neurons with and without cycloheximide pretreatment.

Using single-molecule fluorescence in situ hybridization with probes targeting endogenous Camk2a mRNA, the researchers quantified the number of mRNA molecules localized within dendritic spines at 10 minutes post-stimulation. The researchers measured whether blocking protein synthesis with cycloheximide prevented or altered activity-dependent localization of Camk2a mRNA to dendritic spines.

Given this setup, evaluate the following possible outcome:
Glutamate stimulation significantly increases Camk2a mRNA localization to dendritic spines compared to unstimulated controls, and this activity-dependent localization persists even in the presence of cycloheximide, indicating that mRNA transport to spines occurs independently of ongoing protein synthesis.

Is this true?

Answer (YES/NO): YES